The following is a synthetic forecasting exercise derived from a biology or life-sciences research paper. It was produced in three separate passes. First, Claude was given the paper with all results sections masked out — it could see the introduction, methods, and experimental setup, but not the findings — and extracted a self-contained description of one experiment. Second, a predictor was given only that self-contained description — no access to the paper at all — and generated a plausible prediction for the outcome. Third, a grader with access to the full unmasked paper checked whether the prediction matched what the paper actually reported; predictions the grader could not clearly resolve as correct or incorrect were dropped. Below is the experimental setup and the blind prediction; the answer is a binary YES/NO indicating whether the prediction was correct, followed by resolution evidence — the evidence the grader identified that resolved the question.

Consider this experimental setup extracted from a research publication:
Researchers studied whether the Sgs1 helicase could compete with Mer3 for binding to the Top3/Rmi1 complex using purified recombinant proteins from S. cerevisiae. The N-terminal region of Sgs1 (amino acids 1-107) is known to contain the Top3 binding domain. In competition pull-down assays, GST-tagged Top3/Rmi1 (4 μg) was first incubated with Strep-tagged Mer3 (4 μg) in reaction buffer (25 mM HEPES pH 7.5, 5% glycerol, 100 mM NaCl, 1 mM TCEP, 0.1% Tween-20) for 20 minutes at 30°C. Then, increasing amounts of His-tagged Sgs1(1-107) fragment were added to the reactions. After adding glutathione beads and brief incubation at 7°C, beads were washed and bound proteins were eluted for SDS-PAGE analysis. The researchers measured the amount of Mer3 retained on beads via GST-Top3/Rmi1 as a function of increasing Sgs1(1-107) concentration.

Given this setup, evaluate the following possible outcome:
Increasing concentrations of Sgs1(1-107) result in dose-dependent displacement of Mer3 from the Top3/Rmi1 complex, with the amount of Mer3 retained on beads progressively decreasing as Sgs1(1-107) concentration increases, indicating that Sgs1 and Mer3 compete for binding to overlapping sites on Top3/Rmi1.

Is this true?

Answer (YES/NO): YES